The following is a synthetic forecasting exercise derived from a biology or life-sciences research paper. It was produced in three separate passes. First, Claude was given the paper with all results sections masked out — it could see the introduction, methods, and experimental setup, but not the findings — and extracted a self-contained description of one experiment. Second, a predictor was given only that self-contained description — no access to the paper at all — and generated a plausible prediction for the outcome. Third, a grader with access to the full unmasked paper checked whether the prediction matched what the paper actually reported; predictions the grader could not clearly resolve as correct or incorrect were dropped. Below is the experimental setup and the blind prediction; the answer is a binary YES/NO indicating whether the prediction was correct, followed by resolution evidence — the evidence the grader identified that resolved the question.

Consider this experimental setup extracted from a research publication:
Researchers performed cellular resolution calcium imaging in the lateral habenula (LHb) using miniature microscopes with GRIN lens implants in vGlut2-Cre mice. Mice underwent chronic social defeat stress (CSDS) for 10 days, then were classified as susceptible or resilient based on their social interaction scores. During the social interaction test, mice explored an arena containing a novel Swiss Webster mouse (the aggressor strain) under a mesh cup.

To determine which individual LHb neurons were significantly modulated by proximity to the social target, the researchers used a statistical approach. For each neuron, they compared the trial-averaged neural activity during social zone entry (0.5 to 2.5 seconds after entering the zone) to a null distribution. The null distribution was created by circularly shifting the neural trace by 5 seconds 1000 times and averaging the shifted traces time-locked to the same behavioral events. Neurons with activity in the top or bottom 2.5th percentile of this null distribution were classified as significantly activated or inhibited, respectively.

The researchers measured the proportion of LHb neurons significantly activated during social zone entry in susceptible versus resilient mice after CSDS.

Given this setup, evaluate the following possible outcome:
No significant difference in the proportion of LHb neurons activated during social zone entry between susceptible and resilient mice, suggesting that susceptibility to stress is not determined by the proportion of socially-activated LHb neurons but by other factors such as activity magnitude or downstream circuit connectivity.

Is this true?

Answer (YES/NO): NO